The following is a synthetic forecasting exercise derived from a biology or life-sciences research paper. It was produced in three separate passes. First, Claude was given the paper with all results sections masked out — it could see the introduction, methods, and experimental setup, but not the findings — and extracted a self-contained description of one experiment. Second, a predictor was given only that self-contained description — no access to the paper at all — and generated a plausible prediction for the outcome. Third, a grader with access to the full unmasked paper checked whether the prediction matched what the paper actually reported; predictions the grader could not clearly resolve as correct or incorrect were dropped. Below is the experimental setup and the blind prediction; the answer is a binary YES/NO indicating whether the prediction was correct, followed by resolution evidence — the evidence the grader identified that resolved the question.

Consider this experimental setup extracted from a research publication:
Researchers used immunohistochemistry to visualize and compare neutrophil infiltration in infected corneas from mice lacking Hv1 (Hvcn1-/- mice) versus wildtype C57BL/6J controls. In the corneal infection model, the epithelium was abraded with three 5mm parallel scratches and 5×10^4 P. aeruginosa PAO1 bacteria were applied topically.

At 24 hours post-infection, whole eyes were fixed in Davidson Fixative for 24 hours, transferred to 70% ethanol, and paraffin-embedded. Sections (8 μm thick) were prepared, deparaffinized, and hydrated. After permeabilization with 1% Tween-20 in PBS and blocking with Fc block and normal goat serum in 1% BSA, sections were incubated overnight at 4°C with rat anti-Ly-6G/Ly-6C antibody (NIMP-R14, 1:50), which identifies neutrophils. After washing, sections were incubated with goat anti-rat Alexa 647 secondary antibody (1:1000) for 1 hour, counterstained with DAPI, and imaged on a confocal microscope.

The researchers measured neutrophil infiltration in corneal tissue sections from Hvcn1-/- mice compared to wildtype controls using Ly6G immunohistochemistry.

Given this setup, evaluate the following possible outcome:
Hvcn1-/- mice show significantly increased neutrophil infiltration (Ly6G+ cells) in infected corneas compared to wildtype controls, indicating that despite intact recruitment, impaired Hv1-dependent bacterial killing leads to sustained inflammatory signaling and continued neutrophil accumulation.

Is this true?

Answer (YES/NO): NO